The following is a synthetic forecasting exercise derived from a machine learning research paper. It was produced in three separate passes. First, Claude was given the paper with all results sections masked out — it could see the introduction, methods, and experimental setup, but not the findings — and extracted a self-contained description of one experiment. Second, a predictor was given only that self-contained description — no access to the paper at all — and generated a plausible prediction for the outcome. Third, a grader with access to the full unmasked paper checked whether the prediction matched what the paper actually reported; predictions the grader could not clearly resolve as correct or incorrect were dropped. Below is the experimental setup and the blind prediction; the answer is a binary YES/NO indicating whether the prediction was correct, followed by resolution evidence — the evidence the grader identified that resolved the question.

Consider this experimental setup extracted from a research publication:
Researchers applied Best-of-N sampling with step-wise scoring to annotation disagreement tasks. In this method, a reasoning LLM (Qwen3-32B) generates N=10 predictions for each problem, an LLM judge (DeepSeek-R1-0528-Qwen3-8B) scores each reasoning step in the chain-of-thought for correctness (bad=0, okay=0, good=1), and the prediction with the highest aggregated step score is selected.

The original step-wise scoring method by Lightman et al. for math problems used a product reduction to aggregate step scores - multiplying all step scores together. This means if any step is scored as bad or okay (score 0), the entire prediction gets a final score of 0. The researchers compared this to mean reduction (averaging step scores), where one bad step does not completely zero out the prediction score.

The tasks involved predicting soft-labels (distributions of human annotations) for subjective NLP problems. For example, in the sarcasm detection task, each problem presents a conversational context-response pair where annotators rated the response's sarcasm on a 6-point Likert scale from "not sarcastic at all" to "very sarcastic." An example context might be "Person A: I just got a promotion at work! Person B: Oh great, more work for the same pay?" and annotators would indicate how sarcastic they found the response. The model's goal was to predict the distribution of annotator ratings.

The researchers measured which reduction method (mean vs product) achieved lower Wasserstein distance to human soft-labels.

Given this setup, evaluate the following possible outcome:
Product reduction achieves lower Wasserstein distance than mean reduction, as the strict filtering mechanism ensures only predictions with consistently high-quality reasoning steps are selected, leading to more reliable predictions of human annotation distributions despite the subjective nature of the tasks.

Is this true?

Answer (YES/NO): NO